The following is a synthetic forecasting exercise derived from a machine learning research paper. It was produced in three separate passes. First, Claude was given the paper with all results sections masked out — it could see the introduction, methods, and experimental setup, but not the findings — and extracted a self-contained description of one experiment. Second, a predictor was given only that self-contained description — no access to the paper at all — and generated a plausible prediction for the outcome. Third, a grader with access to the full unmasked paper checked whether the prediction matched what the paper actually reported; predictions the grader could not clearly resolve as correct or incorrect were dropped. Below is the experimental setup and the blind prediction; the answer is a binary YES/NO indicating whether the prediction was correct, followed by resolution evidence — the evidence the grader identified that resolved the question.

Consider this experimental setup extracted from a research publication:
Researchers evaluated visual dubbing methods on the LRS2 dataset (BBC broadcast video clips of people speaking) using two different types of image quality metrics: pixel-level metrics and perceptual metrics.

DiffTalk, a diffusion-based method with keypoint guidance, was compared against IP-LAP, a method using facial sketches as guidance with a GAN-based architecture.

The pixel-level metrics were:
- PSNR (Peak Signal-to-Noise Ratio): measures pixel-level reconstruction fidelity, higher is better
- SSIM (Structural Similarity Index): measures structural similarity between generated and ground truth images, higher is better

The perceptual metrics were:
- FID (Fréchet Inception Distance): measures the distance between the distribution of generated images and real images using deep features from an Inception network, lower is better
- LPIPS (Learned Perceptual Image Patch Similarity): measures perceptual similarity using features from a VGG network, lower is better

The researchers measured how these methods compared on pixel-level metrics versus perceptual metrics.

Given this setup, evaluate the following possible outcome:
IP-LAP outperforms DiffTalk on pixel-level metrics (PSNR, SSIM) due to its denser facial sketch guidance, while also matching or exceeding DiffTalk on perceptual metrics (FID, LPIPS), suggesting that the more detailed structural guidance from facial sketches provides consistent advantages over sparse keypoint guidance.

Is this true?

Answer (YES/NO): NO